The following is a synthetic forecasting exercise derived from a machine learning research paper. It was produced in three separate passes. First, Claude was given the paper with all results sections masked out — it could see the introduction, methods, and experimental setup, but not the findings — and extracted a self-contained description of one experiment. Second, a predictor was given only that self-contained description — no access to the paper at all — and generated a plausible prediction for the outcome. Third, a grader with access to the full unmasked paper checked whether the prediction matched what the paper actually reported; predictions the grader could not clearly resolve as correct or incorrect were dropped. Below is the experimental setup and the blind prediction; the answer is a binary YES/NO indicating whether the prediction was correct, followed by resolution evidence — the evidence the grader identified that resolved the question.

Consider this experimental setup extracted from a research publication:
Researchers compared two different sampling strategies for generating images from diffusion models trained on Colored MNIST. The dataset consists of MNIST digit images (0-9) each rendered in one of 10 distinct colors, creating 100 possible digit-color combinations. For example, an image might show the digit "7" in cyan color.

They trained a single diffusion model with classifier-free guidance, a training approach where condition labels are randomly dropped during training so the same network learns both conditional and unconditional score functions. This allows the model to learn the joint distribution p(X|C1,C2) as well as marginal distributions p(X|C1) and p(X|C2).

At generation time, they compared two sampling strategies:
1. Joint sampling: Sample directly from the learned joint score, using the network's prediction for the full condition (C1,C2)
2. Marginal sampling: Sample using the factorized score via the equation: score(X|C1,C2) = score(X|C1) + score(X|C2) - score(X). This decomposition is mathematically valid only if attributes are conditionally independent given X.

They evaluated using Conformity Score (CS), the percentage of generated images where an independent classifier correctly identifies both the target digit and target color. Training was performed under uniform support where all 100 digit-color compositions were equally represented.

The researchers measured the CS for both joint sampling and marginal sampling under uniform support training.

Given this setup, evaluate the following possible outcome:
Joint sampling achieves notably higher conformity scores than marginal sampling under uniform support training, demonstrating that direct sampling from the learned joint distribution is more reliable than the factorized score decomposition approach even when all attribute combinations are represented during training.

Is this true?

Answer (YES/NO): NO